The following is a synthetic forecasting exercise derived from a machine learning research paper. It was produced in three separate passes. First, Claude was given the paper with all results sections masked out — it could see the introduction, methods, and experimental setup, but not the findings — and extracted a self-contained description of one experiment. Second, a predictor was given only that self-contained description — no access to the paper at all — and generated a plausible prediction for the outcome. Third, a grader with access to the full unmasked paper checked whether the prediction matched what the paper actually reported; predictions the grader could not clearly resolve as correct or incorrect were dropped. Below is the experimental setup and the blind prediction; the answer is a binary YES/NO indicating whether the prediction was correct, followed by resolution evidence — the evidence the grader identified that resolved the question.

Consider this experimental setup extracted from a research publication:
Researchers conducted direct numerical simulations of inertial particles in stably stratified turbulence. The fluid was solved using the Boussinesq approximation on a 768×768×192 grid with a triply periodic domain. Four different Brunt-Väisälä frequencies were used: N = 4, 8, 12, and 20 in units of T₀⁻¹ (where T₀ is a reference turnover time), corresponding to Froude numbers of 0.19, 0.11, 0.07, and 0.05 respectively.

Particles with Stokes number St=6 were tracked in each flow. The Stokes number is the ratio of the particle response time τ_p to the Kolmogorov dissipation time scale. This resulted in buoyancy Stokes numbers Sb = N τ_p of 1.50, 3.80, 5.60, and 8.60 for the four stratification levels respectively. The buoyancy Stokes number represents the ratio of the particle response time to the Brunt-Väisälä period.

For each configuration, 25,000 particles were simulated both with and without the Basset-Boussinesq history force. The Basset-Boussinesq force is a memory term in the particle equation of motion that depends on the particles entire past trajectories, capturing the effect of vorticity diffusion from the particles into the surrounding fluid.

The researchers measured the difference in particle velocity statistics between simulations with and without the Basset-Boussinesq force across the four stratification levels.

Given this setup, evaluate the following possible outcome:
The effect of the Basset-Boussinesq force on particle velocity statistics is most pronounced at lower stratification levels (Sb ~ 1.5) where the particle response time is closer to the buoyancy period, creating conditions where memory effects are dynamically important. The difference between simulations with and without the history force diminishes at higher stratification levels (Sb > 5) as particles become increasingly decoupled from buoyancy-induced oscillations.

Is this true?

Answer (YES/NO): NO